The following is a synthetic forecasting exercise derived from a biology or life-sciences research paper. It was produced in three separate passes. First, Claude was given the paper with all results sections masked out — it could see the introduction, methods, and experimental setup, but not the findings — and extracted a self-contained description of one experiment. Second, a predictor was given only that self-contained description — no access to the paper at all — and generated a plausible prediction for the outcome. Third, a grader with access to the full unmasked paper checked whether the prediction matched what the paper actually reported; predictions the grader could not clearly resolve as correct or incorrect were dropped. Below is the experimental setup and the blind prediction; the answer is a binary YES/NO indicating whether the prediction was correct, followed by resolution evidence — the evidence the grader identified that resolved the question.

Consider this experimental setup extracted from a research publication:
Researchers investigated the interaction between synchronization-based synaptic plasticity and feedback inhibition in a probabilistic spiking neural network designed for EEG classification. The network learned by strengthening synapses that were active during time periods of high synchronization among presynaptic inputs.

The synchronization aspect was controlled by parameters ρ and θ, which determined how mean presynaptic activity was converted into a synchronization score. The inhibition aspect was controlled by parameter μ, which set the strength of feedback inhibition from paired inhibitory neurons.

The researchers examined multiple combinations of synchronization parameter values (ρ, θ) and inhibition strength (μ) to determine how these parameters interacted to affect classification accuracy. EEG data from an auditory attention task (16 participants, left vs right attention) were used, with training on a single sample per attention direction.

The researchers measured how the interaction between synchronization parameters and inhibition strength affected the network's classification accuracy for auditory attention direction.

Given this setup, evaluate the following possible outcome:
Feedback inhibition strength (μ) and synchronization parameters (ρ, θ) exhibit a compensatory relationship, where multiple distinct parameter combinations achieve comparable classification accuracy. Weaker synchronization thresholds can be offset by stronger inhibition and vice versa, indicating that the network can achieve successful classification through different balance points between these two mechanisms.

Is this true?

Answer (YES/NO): NO